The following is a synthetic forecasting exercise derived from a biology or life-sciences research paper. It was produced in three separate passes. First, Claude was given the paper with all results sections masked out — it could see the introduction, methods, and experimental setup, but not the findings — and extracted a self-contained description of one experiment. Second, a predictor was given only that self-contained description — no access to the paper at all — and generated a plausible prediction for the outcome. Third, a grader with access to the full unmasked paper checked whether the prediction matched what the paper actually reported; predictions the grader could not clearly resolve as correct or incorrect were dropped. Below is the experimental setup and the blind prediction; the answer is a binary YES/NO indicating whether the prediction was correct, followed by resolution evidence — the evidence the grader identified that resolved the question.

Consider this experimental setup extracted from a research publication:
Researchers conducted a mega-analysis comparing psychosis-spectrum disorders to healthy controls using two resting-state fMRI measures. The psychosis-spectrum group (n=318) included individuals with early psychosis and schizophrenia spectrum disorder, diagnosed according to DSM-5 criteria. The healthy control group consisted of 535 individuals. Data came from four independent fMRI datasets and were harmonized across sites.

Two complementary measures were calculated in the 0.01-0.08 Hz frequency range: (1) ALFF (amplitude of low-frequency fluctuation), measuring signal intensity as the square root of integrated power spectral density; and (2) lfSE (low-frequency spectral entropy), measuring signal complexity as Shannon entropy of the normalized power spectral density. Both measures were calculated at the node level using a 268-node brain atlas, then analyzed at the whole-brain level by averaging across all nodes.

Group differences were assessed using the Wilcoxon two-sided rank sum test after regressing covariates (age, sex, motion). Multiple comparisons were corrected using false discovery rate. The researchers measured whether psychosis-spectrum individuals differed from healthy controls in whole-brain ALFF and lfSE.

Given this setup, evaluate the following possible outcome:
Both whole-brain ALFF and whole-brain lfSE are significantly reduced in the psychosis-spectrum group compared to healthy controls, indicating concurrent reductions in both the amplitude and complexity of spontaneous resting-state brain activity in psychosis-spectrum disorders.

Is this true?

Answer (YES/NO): NO